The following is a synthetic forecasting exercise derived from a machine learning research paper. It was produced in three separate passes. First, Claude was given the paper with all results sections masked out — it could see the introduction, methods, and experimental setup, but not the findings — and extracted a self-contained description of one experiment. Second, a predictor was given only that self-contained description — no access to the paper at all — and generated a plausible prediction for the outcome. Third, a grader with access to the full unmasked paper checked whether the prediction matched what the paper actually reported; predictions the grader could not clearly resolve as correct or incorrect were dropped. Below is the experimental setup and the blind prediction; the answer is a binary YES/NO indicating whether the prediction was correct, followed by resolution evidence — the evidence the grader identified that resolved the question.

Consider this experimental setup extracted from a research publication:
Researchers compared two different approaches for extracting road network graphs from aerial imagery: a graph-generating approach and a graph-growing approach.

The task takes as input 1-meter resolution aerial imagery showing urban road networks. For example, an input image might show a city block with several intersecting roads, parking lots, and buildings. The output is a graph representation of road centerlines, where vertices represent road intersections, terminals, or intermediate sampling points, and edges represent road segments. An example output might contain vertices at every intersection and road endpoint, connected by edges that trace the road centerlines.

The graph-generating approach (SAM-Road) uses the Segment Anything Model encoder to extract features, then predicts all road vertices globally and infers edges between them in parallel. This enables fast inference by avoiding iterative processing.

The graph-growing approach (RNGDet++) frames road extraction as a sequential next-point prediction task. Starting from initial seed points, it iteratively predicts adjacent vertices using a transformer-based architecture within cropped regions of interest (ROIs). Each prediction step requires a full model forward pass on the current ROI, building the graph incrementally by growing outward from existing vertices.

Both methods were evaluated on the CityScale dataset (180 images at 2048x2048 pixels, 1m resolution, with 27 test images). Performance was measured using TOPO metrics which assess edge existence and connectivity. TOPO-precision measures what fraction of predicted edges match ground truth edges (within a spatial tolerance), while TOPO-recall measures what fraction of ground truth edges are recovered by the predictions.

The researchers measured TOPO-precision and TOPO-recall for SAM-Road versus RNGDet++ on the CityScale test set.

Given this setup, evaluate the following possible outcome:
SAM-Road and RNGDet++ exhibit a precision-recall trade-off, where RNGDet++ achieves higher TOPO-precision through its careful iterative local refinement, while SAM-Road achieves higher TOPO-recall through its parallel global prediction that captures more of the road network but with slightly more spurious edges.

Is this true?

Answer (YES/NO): NO